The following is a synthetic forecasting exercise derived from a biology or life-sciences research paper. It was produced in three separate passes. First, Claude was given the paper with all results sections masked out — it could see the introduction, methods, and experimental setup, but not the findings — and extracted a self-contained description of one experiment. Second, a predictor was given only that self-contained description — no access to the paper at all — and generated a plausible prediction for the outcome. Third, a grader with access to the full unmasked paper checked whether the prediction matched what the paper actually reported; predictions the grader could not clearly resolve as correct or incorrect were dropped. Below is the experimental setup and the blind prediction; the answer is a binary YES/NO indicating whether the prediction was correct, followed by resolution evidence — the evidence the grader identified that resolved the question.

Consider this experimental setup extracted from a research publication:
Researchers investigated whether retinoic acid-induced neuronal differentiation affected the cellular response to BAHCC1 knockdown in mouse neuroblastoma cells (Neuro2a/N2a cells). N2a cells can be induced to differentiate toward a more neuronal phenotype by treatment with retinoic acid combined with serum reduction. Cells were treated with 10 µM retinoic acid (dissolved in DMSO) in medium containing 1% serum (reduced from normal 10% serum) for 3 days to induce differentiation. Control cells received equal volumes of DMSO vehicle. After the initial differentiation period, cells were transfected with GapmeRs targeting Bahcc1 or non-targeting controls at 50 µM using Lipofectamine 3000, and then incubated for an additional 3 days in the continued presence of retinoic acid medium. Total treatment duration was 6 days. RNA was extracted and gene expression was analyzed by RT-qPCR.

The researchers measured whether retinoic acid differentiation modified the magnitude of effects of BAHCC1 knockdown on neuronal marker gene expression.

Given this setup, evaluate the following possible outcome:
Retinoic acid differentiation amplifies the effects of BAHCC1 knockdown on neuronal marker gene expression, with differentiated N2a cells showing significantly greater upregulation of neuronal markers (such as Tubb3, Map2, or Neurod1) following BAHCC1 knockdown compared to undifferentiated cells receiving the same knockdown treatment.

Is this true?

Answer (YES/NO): NO